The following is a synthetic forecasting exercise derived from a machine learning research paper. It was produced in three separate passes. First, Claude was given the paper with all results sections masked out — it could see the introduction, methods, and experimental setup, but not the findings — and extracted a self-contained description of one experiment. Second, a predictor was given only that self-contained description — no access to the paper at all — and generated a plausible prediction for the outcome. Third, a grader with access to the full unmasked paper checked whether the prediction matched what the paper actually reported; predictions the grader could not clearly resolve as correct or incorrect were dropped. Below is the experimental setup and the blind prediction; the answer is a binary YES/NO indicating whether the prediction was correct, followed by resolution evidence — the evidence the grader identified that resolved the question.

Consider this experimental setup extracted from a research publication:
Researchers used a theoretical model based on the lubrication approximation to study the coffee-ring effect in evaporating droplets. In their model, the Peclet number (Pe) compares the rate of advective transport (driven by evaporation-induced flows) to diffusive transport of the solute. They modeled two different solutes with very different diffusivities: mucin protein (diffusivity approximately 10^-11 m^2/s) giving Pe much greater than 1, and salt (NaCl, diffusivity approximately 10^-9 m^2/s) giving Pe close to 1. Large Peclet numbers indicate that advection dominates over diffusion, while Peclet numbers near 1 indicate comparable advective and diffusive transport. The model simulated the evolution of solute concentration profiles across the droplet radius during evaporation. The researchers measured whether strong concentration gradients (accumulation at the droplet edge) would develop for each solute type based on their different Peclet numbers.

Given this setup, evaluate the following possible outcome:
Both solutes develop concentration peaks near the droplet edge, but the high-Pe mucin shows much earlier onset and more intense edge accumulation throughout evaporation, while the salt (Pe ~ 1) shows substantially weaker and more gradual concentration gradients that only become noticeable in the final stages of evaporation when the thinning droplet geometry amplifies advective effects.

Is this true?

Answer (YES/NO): NO